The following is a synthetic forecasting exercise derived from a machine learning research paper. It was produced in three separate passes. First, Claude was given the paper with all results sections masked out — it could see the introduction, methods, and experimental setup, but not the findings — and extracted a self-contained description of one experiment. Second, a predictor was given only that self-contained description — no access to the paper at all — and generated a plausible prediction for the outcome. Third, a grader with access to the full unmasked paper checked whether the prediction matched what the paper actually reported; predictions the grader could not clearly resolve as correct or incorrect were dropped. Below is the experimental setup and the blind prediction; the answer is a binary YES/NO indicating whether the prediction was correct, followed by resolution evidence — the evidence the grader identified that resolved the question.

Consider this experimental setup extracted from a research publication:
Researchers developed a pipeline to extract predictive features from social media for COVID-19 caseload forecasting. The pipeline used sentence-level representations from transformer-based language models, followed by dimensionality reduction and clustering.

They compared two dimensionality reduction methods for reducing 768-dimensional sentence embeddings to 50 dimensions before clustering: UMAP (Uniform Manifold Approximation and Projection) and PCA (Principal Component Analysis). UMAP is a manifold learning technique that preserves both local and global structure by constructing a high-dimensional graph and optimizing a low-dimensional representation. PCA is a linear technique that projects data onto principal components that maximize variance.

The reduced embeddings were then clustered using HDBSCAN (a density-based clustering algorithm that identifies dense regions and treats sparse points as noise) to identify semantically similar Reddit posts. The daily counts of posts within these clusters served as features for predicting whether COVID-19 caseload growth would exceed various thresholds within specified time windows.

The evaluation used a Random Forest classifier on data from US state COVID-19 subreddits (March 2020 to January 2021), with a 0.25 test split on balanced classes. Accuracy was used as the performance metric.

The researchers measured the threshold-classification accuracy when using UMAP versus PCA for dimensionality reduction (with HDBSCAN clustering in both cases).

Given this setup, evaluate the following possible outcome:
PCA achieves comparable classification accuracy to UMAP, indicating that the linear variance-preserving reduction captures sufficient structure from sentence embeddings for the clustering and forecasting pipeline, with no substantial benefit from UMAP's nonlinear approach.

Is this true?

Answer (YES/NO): NO